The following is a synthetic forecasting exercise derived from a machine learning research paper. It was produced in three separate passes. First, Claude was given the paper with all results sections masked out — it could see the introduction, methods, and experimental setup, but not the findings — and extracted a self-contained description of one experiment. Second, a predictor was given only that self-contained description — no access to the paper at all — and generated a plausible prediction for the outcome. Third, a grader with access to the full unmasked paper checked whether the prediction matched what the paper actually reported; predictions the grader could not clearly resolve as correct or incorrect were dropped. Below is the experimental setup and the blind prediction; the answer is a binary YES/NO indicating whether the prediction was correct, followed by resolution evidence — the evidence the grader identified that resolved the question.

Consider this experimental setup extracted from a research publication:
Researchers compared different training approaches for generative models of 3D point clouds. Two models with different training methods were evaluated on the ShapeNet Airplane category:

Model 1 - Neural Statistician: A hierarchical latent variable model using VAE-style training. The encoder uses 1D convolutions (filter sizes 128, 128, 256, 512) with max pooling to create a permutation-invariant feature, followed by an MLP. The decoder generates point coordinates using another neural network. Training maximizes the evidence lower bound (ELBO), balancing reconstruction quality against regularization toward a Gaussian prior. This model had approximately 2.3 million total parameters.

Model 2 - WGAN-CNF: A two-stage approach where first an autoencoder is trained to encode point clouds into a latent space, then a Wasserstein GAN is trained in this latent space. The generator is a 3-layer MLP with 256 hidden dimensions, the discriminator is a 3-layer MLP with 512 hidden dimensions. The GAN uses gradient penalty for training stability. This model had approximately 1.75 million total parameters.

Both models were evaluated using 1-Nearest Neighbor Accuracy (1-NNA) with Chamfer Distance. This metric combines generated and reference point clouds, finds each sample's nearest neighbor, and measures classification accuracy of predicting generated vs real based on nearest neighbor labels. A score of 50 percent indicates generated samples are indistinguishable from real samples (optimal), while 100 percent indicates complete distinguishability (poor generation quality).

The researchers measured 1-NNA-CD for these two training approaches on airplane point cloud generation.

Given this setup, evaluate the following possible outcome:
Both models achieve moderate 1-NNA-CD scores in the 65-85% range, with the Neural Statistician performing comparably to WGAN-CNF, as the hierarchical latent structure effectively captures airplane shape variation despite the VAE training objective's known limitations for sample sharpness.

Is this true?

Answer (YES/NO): NO